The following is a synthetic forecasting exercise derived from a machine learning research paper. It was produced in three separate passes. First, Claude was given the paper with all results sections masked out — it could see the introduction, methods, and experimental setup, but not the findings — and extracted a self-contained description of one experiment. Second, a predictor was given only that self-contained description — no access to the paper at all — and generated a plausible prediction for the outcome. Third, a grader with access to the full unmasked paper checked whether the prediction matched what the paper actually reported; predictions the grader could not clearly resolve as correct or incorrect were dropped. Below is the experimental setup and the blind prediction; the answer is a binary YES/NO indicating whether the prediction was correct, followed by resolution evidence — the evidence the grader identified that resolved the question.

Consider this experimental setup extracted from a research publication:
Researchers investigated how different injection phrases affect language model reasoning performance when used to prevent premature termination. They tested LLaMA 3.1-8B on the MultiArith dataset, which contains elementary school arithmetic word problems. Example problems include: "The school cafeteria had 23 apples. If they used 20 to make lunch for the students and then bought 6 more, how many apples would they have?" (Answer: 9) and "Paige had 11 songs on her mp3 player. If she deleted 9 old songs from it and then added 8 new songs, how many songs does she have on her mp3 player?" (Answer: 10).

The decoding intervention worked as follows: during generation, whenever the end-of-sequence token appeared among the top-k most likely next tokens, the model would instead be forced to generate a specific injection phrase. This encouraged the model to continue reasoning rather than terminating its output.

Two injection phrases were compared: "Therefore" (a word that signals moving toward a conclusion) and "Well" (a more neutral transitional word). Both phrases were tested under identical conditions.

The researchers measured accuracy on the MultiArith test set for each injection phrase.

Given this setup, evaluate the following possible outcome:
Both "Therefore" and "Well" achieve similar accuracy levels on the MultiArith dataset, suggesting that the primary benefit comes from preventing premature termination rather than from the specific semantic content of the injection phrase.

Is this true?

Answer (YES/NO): NO